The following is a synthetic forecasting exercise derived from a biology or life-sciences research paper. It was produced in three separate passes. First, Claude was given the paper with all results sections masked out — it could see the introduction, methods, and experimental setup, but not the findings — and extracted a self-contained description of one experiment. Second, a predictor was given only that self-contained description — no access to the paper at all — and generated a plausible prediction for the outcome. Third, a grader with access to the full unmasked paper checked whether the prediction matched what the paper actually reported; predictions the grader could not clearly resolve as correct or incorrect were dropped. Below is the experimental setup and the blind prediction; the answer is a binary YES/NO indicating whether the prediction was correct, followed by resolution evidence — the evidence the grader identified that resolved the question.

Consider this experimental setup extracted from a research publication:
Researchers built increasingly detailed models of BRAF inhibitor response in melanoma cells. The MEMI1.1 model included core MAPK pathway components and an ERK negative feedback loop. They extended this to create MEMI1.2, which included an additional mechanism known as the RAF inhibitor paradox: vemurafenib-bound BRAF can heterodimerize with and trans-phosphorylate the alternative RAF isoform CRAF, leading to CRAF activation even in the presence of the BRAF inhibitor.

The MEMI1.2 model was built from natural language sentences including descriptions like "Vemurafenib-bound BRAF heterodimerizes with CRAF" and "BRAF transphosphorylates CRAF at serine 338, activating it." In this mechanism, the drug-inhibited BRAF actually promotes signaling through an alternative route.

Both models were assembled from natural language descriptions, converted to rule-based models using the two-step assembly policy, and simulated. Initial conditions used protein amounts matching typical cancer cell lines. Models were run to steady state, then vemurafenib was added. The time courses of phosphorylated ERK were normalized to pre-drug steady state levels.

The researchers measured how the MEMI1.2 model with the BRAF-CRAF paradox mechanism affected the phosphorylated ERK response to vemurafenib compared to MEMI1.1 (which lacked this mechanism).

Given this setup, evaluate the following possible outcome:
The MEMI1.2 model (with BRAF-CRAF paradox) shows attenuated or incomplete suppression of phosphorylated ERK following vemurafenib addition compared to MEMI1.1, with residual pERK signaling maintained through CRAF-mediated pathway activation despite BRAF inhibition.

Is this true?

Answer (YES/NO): NO